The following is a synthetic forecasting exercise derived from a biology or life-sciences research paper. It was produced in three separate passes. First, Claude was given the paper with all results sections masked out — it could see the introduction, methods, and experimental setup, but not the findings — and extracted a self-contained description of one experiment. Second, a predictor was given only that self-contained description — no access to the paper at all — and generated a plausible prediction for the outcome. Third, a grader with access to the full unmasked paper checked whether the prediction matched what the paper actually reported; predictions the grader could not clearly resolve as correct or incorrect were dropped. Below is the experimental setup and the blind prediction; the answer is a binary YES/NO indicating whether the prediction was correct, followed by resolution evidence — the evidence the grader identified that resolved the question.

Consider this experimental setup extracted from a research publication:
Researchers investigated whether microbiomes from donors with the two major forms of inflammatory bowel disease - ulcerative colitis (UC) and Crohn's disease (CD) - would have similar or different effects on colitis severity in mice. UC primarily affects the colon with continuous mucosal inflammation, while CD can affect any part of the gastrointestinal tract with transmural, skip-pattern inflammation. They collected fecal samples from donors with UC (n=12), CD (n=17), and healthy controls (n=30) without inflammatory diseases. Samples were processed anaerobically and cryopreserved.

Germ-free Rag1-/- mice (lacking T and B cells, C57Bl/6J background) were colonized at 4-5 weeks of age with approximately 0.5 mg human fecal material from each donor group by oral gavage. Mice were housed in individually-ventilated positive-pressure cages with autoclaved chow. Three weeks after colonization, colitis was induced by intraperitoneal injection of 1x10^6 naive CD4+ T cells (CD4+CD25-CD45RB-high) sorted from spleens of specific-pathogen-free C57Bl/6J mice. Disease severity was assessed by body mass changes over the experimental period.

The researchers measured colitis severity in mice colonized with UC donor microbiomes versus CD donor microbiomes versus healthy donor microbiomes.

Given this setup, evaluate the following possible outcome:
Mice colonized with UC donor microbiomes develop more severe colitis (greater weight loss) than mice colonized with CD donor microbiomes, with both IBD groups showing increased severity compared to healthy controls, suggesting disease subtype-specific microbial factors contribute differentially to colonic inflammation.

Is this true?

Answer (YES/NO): NO